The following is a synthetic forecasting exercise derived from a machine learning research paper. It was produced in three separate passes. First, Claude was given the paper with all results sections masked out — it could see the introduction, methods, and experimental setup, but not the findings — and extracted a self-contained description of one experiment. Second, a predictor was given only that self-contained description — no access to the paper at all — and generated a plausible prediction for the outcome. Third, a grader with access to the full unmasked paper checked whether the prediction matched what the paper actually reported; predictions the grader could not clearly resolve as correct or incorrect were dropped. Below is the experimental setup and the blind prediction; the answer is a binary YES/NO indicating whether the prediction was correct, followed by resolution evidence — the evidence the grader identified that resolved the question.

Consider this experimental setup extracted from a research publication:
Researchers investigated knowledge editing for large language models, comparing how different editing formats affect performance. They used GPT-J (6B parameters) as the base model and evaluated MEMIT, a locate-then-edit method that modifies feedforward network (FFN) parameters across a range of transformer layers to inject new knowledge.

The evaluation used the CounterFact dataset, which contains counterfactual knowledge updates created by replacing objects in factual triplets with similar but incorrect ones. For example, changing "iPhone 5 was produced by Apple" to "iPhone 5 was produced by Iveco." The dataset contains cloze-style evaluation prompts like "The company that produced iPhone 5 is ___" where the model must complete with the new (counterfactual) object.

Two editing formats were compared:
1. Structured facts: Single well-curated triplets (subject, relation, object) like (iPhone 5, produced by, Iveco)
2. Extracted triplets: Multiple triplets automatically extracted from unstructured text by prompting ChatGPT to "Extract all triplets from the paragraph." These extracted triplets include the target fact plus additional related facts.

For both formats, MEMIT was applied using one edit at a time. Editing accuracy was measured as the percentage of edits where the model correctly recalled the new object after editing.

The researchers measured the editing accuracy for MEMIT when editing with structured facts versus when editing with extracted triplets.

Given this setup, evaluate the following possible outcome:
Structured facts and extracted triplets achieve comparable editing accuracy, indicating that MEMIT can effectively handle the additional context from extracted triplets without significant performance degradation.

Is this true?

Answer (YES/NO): NO